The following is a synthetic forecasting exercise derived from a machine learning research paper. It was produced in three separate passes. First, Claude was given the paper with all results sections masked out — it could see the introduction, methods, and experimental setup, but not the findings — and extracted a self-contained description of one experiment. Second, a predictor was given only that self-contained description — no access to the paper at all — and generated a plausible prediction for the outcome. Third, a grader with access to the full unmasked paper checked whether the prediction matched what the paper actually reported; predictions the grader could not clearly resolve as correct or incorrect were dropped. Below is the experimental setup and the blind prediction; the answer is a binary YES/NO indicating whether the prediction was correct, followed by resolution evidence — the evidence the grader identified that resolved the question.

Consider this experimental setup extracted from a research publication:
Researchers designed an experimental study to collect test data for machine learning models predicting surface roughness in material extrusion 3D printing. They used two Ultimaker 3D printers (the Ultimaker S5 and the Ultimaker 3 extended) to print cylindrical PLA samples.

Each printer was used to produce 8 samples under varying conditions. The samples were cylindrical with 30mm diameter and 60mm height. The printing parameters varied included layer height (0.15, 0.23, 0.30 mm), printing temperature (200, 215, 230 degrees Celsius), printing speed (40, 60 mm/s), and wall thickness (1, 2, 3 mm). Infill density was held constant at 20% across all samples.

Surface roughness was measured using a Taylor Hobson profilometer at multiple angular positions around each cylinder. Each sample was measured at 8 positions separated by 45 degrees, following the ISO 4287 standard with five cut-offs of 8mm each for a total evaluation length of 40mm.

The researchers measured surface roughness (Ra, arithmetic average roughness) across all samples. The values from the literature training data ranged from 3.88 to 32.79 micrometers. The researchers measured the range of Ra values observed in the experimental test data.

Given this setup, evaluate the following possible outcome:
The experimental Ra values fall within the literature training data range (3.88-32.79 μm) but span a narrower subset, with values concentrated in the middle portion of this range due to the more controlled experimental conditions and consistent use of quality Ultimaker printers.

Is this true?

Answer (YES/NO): YES